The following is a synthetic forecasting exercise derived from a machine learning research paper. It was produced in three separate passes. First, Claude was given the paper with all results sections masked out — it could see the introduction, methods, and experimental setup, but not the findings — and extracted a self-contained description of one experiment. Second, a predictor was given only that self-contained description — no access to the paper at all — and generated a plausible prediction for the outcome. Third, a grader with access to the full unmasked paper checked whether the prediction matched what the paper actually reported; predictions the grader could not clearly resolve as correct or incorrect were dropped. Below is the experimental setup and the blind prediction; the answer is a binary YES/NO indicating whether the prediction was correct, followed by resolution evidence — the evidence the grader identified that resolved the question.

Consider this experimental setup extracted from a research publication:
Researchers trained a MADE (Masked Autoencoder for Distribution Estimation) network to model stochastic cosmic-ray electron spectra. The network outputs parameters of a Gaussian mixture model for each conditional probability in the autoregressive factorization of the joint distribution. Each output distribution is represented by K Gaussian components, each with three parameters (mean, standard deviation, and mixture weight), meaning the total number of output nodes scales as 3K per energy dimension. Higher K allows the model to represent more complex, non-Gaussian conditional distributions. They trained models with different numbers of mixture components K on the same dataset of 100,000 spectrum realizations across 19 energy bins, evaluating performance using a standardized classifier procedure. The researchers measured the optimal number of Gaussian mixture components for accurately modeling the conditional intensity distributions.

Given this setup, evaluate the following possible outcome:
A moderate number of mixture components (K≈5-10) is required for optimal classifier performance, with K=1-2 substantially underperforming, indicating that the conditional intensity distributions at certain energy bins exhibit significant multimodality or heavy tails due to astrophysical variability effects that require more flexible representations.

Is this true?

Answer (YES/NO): YES